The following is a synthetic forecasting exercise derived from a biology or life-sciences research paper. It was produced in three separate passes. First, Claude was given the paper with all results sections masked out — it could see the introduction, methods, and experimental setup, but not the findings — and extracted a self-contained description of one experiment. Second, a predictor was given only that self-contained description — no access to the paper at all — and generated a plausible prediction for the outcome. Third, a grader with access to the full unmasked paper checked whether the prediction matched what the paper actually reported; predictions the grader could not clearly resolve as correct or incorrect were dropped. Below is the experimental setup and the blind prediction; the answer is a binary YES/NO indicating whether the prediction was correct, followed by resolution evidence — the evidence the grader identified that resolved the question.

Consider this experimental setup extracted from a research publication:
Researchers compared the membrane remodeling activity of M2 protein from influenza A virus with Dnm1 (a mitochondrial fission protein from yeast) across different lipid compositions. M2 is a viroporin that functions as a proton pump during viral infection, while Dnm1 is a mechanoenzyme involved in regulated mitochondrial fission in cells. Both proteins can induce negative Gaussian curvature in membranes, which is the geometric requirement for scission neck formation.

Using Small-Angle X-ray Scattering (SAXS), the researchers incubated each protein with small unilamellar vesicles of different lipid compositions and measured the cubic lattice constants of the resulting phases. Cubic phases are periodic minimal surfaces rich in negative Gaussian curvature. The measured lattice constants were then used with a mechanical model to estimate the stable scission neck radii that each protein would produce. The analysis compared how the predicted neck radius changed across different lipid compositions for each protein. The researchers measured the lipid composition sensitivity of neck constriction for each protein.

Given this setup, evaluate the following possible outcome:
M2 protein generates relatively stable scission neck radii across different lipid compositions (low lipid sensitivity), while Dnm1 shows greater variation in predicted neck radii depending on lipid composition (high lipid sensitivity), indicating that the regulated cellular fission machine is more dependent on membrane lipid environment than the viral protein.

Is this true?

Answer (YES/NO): YES